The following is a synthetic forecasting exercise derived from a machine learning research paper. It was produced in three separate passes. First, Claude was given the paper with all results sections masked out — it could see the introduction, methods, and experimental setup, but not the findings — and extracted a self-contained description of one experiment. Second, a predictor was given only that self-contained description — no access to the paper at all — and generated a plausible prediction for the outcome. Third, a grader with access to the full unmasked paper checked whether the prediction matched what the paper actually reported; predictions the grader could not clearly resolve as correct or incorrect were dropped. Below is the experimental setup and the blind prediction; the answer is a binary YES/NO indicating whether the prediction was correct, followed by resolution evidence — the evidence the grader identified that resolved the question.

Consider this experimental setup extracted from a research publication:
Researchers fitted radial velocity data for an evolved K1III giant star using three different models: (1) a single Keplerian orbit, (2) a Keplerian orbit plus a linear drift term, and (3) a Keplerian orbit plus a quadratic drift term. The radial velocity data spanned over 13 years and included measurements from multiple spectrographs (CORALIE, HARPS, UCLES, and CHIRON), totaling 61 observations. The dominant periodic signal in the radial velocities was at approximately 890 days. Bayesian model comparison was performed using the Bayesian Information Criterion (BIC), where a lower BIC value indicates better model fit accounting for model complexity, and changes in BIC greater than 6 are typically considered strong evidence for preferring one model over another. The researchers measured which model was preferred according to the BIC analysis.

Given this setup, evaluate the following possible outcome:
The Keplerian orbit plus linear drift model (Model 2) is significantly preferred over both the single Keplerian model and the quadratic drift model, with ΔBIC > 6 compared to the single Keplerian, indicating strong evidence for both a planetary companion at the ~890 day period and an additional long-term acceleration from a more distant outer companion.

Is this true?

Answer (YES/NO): YES